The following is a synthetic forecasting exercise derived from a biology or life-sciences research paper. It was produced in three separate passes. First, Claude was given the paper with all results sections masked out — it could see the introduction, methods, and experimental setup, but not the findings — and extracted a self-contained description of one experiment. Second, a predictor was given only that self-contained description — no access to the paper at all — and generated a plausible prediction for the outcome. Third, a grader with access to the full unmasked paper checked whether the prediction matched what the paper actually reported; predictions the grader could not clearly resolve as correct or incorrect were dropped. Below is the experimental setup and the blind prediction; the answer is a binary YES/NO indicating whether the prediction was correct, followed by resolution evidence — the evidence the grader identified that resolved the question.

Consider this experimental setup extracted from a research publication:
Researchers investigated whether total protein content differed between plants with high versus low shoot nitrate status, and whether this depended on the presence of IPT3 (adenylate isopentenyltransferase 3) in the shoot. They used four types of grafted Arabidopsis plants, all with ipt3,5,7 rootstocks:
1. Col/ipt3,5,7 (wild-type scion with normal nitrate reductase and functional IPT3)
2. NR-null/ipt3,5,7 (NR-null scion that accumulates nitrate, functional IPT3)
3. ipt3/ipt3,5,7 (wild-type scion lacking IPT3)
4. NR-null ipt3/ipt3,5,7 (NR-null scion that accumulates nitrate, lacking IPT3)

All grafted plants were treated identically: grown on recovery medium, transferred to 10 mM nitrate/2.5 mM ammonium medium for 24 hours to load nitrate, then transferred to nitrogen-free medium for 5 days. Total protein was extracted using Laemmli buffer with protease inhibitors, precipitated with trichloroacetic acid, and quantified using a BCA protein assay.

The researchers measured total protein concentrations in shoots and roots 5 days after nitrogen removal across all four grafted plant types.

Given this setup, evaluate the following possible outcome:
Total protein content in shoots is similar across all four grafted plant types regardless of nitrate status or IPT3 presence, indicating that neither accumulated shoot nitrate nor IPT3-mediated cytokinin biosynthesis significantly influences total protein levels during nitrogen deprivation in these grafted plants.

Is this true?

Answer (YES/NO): YES